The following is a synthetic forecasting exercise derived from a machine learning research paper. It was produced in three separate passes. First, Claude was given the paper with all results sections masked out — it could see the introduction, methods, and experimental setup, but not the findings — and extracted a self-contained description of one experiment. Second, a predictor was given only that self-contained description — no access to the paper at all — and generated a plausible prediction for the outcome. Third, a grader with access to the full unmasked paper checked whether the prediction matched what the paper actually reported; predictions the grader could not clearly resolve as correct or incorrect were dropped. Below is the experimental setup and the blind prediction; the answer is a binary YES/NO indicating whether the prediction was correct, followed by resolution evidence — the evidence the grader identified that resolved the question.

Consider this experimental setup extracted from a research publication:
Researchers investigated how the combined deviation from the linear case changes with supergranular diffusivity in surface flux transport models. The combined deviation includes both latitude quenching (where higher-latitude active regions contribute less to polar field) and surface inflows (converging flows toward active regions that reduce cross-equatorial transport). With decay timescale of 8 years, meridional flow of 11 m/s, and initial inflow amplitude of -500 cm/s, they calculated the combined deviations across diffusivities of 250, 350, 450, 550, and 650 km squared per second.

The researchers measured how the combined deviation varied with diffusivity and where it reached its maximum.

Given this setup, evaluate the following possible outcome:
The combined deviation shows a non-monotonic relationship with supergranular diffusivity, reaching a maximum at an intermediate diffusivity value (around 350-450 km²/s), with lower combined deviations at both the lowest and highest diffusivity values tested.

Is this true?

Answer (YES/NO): YES